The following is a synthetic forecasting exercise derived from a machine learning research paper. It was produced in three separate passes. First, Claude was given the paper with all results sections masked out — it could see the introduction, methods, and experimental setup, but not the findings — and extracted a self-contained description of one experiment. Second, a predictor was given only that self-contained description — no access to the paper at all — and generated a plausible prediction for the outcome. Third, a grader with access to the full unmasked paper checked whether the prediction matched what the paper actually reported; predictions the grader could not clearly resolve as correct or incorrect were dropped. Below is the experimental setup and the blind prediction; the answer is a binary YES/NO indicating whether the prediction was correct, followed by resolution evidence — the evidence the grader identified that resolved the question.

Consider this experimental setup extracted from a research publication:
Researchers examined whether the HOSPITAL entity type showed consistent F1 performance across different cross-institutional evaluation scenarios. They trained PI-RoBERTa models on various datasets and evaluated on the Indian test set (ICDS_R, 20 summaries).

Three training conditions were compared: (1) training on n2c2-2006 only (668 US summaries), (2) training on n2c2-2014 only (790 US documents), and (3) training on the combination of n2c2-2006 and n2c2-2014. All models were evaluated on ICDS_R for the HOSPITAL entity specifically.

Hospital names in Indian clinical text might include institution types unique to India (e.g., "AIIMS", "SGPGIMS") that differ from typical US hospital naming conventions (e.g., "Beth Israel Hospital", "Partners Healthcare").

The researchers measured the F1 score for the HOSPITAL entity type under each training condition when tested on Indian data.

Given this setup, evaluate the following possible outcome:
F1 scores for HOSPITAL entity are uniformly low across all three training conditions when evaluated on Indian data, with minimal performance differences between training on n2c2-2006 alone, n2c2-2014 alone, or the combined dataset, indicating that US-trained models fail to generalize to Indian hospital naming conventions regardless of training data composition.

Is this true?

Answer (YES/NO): NO